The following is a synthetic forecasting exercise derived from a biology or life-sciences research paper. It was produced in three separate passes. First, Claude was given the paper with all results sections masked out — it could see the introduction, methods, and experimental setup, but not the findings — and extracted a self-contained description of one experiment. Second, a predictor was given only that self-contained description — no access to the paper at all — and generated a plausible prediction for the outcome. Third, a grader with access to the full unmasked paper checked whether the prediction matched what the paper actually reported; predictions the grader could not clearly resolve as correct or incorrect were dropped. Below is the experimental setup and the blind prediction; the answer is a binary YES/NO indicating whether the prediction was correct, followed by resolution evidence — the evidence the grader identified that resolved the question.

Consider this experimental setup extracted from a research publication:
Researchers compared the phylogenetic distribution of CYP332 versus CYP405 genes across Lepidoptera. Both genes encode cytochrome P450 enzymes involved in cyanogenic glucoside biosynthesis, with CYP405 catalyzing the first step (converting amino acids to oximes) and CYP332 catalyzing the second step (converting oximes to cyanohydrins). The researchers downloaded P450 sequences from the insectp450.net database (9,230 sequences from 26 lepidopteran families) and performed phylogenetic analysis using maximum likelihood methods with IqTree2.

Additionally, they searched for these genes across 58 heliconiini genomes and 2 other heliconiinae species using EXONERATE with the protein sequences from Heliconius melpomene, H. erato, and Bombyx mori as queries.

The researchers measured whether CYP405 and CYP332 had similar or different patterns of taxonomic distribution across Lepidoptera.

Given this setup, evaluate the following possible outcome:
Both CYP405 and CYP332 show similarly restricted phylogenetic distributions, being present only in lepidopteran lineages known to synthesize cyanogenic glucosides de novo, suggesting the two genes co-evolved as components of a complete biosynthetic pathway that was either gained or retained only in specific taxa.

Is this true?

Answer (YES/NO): NO